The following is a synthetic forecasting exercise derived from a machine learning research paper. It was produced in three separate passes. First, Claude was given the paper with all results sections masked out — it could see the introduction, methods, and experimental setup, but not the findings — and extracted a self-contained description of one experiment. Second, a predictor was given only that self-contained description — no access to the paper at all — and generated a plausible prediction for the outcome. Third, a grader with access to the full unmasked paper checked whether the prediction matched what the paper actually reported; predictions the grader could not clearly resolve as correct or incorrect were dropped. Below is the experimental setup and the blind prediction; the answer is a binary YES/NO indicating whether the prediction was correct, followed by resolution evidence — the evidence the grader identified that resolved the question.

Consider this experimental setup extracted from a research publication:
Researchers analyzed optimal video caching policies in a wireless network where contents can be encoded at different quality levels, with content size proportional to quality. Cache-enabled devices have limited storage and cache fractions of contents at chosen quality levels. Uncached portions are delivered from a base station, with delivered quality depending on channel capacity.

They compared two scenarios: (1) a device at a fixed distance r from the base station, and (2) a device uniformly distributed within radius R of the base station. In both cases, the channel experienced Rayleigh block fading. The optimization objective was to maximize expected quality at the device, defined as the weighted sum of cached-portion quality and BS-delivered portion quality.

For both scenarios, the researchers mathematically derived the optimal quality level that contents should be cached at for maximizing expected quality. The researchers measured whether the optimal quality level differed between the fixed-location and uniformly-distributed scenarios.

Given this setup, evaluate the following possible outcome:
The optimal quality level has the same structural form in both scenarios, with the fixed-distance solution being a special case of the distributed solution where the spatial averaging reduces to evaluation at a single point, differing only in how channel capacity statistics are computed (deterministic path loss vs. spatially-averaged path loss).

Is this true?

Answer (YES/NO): NO